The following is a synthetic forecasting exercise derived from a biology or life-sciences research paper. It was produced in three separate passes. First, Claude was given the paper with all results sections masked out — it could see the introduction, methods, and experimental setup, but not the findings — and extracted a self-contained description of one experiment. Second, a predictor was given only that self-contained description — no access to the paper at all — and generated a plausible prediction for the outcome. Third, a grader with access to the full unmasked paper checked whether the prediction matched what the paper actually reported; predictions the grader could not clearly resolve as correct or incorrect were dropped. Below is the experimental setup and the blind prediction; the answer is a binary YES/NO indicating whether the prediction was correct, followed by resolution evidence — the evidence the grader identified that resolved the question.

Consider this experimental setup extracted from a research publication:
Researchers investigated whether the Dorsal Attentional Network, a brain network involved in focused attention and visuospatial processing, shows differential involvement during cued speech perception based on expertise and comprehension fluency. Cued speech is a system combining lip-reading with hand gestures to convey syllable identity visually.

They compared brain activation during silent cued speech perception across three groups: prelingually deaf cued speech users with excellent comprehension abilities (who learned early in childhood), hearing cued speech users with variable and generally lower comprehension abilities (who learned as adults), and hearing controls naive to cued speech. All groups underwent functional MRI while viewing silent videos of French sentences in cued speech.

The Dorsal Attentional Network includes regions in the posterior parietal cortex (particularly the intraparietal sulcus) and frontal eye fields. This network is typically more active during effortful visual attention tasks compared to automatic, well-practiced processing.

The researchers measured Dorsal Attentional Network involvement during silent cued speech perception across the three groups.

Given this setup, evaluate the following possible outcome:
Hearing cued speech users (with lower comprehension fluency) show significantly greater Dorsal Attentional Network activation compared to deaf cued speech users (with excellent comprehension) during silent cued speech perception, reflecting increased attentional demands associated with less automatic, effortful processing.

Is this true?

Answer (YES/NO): YES